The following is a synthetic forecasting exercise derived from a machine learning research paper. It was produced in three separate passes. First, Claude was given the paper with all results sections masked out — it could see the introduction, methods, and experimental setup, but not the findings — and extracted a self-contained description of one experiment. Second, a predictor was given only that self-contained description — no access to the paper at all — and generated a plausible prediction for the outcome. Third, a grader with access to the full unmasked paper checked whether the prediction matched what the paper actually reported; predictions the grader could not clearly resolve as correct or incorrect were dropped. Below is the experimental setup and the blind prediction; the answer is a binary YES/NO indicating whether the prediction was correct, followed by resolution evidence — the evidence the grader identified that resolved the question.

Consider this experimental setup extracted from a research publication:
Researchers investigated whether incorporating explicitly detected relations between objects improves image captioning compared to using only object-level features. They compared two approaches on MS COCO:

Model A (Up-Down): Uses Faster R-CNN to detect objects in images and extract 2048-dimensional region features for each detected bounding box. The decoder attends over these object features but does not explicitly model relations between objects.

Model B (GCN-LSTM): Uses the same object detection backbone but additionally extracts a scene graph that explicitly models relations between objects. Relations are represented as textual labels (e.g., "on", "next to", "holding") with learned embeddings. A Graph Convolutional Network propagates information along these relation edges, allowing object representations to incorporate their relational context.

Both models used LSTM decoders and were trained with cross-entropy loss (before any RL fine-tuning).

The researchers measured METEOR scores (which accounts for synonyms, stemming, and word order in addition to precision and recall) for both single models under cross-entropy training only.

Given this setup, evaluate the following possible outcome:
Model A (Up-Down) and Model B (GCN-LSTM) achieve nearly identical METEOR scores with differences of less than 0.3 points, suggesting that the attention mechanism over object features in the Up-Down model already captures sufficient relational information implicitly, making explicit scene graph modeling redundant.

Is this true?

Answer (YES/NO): NO